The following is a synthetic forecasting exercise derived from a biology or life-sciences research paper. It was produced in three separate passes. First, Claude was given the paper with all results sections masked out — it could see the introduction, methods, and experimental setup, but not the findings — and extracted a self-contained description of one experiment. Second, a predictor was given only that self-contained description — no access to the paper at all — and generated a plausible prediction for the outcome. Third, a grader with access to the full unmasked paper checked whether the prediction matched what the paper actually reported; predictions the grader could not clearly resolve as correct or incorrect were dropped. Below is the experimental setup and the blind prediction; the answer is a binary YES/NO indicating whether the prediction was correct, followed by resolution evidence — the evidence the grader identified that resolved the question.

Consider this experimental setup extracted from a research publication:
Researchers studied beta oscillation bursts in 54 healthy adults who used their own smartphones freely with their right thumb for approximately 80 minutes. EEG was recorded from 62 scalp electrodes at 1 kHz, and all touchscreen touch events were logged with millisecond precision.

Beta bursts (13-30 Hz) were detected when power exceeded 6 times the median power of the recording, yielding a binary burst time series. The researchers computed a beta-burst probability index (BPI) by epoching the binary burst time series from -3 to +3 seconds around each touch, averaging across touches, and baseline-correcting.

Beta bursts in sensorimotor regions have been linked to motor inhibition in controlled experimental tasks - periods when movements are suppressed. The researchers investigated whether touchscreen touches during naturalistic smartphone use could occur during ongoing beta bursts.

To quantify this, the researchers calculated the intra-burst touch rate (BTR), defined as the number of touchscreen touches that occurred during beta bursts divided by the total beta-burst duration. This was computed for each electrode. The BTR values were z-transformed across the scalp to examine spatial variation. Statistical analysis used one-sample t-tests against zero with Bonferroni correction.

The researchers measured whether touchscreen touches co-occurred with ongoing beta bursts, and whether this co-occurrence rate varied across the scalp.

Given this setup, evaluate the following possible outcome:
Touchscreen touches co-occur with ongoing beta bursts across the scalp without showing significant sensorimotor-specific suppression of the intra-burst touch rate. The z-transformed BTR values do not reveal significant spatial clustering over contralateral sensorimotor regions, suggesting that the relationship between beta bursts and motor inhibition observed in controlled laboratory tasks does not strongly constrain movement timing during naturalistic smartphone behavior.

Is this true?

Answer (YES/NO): NO